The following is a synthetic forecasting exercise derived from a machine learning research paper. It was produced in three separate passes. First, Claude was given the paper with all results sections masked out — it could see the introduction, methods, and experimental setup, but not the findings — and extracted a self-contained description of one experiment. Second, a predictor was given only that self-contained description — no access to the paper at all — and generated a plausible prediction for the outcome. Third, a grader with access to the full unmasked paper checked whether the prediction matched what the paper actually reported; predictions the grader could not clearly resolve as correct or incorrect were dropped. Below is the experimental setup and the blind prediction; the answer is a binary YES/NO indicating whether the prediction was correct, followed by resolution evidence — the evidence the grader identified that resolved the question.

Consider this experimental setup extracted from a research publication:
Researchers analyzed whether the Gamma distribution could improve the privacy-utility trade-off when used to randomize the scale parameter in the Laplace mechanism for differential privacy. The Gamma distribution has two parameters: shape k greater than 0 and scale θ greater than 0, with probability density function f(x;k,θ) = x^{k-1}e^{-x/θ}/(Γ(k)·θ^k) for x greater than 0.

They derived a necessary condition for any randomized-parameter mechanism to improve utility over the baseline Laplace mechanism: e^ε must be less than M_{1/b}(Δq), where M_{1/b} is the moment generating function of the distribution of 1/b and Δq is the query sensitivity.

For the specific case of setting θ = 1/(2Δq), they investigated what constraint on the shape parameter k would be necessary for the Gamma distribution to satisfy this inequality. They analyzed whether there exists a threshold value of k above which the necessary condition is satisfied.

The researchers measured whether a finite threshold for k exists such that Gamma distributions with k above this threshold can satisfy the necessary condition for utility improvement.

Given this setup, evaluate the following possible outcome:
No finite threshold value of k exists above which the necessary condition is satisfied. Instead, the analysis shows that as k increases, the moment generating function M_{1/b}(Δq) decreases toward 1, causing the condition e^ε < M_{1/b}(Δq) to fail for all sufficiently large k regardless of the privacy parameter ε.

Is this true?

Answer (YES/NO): NO